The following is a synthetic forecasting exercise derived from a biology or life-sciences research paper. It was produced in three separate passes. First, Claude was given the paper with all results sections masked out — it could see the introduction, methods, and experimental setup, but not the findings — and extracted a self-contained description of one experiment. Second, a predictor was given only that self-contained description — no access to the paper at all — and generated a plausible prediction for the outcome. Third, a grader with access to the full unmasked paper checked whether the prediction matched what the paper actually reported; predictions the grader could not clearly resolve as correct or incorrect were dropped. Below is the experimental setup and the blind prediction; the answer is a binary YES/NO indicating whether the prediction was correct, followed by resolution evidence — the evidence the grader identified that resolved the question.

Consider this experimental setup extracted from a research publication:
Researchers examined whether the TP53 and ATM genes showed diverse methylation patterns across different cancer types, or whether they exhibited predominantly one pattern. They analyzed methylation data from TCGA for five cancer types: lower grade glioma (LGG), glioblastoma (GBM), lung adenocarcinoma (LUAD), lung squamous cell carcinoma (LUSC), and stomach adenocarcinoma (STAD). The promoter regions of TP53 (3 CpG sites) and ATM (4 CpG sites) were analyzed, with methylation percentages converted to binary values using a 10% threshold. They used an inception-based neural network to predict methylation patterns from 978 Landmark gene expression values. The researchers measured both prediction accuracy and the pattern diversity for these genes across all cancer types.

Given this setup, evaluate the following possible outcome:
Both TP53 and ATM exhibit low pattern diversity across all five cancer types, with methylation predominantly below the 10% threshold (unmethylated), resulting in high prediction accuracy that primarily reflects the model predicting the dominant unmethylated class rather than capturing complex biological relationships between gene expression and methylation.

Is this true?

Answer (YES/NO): YES